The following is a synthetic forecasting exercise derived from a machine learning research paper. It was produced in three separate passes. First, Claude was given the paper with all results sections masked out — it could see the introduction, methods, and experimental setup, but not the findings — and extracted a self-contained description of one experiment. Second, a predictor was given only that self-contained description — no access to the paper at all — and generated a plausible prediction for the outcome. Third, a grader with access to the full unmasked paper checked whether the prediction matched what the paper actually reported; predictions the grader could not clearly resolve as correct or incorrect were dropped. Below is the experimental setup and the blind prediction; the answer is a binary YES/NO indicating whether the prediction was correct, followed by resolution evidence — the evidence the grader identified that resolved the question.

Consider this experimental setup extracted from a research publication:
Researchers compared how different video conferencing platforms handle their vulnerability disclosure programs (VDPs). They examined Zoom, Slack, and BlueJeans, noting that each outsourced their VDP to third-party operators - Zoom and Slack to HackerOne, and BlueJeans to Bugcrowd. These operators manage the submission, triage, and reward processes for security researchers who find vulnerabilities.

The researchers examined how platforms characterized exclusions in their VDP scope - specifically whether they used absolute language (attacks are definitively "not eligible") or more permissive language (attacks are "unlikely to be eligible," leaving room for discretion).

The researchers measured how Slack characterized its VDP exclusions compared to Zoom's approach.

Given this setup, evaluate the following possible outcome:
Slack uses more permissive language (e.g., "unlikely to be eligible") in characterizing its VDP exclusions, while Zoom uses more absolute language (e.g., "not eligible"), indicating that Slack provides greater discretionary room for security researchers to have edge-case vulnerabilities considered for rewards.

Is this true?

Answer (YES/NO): YES